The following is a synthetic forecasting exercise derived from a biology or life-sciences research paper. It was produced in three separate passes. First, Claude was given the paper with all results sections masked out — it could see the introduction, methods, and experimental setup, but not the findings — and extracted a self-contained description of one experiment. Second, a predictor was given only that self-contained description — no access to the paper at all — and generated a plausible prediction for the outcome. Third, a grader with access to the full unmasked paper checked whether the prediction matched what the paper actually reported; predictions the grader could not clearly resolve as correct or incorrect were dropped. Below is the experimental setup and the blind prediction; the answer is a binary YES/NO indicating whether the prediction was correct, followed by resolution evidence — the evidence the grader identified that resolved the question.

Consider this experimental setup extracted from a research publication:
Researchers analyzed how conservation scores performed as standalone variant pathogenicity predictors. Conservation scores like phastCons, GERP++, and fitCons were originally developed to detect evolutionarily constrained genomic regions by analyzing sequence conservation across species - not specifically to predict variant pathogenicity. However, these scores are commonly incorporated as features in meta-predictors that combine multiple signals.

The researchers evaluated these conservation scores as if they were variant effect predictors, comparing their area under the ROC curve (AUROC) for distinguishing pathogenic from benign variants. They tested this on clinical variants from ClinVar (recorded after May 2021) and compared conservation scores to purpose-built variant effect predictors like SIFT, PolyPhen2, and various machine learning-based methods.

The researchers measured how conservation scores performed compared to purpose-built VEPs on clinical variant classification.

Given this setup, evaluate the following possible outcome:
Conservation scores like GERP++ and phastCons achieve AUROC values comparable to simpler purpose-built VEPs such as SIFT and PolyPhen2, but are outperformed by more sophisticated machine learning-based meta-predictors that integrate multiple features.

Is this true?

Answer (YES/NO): NO